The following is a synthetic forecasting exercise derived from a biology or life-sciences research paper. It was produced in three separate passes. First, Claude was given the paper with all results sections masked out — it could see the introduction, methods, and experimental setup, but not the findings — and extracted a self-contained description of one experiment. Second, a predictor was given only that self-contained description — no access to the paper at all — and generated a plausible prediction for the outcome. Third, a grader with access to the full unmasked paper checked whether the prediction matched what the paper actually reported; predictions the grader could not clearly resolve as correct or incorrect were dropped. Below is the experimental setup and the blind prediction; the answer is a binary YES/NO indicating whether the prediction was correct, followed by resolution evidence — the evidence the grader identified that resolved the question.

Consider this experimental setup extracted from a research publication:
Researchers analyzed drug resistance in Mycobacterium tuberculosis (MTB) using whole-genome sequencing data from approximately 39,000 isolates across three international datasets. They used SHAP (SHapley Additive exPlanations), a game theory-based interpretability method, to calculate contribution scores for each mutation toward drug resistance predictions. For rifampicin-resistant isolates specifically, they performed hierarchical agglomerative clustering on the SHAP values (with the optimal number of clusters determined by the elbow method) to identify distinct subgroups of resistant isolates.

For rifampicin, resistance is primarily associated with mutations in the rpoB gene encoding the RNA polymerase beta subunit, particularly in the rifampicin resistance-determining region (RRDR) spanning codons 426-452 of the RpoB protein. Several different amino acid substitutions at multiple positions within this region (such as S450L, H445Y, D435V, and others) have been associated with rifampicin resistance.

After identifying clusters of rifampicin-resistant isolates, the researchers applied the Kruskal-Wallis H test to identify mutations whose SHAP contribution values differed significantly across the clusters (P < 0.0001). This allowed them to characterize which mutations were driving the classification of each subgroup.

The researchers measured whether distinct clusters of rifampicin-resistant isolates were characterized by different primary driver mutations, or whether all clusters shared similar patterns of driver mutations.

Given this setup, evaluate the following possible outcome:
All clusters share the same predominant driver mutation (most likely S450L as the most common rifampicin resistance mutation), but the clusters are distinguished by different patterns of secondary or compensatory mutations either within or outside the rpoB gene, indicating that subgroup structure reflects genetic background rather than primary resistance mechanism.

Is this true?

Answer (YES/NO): NO